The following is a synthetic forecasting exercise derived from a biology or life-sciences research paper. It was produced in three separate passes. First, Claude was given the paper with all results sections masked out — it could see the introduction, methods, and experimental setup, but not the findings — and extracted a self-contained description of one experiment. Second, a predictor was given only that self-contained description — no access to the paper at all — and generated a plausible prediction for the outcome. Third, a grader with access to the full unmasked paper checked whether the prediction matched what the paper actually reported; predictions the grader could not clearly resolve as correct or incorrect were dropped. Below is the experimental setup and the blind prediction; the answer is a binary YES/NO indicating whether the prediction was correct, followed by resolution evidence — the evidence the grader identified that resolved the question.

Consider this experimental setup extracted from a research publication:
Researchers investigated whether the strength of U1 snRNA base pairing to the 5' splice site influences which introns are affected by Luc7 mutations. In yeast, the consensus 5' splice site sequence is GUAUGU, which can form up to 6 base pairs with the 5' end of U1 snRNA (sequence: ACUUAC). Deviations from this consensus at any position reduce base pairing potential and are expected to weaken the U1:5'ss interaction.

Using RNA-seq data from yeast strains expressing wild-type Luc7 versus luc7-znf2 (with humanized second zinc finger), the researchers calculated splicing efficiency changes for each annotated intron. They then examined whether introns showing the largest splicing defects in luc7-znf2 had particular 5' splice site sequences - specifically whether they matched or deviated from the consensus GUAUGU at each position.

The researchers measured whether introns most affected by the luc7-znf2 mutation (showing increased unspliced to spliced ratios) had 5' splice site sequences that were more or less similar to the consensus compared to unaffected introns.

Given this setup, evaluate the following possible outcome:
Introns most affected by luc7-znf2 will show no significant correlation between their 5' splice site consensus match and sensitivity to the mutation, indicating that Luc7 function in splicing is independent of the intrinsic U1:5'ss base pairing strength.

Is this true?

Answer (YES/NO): YES